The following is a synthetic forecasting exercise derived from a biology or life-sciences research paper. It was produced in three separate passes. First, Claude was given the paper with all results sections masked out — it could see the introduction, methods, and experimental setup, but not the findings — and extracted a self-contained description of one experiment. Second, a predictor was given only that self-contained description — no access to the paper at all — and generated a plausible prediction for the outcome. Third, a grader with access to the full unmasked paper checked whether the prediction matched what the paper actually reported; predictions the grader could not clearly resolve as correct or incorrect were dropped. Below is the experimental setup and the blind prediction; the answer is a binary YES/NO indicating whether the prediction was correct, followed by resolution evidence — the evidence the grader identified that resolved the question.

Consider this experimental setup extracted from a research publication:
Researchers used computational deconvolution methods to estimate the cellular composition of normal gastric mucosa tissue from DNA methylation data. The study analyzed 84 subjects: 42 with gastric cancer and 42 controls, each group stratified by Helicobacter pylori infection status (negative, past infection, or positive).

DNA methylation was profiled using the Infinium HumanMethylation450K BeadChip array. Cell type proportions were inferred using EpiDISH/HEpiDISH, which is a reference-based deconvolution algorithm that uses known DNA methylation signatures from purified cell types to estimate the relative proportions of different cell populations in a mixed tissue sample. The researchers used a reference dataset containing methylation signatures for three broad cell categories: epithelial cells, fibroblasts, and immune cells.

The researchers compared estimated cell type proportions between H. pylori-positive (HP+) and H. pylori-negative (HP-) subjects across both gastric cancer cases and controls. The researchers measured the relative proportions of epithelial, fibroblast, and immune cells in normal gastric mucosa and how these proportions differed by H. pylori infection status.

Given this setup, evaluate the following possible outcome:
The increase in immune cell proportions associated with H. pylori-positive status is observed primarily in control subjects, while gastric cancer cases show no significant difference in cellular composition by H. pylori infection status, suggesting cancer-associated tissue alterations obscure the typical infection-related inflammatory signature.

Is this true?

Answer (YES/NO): NO